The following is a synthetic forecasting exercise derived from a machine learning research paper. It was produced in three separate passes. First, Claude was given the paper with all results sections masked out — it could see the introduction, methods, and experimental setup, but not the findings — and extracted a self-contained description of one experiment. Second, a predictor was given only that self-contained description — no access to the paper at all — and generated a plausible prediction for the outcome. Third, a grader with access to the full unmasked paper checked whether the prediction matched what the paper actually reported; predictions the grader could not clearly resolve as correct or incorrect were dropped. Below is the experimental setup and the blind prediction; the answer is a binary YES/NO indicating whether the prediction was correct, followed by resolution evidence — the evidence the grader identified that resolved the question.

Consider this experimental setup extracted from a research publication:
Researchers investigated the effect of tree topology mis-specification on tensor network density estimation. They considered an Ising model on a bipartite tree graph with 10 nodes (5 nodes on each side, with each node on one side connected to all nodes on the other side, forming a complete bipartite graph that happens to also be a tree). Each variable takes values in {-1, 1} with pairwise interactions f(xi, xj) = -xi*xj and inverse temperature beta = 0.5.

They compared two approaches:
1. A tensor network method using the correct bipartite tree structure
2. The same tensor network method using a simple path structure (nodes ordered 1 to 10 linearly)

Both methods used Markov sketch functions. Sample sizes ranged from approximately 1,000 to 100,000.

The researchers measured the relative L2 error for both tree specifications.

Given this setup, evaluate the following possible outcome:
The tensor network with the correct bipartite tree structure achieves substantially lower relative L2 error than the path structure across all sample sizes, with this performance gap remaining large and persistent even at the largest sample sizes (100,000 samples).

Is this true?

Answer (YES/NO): YES